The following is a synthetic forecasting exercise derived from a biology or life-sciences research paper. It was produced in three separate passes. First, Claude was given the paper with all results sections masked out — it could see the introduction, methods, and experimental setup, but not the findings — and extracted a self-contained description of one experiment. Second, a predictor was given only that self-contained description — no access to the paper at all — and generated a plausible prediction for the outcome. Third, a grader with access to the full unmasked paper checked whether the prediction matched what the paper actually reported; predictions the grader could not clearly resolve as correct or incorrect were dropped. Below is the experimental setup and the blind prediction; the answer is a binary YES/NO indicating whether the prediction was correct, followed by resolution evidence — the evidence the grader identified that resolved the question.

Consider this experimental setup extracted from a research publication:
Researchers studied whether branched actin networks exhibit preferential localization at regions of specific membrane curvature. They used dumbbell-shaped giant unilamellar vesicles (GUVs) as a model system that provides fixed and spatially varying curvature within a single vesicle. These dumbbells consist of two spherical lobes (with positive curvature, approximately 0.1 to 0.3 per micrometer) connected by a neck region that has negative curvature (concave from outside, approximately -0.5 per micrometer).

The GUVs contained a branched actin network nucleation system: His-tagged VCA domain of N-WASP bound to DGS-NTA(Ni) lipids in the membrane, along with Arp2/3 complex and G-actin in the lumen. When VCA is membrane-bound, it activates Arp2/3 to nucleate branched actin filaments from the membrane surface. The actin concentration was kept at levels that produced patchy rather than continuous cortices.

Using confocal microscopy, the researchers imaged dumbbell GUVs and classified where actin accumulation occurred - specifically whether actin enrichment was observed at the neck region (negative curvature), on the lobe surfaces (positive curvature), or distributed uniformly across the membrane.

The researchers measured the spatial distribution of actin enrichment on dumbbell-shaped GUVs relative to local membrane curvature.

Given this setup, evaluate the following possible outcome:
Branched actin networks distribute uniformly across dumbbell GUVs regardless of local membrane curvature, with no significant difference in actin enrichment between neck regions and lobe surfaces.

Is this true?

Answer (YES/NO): NO